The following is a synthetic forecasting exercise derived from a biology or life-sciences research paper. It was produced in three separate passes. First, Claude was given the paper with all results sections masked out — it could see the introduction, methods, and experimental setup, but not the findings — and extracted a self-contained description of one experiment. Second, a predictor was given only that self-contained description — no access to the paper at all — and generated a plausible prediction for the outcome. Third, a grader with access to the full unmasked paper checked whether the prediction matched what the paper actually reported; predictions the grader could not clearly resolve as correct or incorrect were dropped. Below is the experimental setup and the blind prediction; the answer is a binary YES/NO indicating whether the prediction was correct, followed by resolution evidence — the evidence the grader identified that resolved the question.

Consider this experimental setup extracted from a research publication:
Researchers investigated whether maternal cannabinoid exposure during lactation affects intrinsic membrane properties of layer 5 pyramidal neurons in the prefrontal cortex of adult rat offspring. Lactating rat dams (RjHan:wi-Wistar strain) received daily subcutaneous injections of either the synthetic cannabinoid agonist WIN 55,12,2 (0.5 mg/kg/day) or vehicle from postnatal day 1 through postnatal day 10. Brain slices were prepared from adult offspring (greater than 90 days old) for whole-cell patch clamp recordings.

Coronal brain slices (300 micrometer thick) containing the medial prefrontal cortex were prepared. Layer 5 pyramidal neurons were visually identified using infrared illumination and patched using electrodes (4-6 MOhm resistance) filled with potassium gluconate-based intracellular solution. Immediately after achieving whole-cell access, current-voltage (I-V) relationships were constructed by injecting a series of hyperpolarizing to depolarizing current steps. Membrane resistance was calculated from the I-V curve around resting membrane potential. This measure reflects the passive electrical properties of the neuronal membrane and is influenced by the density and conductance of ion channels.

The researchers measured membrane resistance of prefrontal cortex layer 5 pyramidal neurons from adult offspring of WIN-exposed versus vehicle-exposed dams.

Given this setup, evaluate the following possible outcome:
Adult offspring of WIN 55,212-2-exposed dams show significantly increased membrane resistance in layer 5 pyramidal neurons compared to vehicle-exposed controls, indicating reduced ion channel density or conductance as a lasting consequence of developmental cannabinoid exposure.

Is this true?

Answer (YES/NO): NO